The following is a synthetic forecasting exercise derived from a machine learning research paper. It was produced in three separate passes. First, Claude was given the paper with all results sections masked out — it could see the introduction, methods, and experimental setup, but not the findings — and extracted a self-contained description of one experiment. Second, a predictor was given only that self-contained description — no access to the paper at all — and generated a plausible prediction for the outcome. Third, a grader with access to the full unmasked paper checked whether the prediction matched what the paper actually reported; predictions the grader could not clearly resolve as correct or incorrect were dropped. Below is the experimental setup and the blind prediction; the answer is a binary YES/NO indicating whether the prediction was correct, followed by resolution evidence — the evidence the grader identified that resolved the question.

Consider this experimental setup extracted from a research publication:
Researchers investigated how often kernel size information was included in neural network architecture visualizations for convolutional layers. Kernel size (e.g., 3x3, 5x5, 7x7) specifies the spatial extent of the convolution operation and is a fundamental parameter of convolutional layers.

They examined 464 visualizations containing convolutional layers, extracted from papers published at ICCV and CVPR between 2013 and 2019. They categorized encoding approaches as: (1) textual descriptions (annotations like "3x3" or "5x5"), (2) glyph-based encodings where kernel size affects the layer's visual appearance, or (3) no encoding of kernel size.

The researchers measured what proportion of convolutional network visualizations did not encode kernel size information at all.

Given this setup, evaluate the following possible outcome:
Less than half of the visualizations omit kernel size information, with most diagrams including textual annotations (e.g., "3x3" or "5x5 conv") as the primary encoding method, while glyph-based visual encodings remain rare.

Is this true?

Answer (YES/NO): NO